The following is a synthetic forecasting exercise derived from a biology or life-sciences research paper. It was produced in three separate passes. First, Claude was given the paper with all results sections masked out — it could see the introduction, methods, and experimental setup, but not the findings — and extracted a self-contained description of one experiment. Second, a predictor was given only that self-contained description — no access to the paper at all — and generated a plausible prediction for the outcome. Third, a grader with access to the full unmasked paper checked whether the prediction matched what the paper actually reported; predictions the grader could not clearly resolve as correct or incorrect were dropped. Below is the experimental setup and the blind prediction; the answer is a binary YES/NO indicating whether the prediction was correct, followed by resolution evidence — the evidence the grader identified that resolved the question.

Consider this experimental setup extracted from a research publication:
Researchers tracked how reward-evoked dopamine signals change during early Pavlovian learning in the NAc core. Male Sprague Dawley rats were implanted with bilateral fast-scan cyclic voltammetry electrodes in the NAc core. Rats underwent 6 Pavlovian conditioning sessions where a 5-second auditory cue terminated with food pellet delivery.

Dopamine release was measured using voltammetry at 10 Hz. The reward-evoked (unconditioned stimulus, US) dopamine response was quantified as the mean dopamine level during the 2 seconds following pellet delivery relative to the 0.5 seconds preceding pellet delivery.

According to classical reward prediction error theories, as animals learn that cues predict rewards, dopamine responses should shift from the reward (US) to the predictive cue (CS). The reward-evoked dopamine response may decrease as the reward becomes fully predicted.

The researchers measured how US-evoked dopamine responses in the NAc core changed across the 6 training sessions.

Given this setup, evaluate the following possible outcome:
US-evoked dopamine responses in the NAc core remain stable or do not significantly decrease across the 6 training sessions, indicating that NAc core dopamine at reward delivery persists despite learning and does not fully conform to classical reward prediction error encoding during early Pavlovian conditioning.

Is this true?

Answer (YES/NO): NO